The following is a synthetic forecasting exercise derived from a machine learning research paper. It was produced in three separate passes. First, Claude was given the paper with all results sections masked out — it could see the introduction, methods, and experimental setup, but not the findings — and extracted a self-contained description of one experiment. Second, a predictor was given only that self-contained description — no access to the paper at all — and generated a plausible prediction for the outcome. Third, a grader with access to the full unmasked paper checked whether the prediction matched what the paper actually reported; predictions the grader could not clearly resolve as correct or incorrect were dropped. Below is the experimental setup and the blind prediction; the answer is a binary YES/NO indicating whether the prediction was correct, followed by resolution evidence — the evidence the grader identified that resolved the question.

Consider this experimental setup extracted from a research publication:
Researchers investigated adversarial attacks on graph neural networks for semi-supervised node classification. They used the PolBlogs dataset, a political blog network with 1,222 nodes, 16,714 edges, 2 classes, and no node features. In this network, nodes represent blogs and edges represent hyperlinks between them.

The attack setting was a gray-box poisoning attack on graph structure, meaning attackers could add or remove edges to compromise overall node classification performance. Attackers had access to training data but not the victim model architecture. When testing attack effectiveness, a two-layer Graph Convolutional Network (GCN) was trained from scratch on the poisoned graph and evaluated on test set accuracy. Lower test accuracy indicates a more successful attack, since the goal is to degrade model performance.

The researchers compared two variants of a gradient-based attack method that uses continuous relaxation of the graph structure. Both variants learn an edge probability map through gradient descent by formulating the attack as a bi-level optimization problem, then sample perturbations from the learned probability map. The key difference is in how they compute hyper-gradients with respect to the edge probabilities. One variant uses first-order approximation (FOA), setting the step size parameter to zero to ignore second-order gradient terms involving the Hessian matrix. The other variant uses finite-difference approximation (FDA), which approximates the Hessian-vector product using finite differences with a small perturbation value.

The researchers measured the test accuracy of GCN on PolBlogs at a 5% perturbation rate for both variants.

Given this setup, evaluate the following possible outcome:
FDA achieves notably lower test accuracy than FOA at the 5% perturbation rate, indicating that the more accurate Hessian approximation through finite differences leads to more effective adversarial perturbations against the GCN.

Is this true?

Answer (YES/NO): NO